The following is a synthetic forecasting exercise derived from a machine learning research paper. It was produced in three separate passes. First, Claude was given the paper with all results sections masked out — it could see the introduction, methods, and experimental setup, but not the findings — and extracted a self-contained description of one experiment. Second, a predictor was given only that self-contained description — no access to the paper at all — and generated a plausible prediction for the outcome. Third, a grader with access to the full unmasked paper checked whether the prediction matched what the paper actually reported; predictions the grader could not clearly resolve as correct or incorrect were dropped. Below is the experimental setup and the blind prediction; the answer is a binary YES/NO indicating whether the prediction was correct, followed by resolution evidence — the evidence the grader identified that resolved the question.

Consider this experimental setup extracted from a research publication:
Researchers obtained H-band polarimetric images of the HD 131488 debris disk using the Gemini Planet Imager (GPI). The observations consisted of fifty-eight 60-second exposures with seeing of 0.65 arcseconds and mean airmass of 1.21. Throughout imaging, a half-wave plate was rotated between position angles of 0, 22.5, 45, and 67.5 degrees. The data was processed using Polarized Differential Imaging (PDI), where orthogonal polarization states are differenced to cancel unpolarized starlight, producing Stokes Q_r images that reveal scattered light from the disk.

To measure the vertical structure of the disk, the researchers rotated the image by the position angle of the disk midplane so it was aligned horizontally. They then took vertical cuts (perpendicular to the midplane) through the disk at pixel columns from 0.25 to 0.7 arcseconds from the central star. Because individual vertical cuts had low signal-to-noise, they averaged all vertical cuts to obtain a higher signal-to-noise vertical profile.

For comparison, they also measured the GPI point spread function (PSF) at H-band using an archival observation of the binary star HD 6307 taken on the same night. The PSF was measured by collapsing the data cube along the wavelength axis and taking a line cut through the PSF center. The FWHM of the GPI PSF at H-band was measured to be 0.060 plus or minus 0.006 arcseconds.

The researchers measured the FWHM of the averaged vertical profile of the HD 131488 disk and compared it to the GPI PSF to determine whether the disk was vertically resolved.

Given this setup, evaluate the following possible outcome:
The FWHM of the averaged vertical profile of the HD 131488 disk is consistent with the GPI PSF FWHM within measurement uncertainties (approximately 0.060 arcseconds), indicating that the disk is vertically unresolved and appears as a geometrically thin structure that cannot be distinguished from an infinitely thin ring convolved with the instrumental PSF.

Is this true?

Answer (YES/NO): YES